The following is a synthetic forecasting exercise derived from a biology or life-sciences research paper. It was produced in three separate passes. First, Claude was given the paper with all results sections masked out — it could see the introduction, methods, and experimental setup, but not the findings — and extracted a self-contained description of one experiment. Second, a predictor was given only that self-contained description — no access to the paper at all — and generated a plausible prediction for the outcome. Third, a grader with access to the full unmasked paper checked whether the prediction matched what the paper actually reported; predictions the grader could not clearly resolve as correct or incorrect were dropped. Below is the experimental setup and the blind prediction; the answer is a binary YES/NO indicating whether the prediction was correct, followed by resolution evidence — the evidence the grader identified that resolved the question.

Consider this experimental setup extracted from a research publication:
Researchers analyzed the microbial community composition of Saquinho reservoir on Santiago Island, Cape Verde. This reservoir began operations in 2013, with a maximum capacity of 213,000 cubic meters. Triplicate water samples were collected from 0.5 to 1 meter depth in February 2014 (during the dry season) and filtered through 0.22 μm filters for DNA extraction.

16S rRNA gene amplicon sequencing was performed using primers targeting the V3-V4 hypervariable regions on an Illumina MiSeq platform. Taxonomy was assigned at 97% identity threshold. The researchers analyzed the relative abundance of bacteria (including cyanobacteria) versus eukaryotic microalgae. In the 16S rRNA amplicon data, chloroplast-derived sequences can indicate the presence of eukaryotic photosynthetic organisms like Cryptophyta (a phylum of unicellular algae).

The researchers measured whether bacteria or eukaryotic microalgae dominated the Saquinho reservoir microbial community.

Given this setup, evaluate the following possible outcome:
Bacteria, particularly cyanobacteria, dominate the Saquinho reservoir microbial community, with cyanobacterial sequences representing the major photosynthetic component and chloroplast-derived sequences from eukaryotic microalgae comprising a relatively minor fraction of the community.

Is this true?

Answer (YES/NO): NO